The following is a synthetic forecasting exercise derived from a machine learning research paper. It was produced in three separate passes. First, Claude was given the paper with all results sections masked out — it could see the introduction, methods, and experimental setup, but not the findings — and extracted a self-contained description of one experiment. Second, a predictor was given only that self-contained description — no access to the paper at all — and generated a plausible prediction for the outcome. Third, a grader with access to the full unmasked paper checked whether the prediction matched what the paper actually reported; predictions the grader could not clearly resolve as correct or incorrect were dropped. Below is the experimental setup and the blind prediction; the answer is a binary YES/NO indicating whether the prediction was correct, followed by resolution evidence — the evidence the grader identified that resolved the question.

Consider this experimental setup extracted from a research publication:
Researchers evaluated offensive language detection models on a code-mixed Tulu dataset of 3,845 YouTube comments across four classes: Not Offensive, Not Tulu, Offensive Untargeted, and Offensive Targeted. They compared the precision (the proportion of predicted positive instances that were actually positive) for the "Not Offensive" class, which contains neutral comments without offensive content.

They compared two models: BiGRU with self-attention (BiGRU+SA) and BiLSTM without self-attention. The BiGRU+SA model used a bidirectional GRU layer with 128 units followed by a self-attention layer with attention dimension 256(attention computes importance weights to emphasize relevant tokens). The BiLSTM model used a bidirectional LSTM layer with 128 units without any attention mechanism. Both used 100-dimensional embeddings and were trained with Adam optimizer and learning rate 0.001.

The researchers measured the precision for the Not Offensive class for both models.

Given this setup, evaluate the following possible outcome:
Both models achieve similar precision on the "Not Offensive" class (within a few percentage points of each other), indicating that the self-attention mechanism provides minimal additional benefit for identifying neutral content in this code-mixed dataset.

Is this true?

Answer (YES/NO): YES